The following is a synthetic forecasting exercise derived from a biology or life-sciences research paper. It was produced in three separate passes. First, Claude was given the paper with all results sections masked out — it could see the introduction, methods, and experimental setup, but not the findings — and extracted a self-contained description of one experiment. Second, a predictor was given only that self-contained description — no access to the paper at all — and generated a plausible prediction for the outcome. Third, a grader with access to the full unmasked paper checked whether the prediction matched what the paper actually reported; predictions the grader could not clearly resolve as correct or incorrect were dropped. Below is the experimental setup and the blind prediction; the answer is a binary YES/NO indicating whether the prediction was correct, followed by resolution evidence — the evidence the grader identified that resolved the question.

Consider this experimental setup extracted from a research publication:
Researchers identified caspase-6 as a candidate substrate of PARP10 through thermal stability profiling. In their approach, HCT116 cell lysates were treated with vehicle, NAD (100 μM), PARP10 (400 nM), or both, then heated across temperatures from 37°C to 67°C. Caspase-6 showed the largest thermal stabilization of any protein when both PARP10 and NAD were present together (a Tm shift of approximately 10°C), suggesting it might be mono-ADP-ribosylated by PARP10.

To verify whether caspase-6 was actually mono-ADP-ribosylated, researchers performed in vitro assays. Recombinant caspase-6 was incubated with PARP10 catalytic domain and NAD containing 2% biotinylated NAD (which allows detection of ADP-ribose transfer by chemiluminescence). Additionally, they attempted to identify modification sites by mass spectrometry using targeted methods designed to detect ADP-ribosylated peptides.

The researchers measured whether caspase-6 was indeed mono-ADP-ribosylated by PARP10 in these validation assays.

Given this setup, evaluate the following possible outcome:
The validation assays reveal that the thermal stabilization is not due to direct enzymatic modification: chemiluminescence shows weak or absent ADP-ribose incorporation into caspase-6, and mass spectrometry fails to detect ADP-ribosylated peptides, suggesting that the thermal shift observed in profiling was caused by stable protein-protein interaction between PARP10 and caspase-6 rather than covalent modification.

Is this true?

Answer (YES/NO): YES